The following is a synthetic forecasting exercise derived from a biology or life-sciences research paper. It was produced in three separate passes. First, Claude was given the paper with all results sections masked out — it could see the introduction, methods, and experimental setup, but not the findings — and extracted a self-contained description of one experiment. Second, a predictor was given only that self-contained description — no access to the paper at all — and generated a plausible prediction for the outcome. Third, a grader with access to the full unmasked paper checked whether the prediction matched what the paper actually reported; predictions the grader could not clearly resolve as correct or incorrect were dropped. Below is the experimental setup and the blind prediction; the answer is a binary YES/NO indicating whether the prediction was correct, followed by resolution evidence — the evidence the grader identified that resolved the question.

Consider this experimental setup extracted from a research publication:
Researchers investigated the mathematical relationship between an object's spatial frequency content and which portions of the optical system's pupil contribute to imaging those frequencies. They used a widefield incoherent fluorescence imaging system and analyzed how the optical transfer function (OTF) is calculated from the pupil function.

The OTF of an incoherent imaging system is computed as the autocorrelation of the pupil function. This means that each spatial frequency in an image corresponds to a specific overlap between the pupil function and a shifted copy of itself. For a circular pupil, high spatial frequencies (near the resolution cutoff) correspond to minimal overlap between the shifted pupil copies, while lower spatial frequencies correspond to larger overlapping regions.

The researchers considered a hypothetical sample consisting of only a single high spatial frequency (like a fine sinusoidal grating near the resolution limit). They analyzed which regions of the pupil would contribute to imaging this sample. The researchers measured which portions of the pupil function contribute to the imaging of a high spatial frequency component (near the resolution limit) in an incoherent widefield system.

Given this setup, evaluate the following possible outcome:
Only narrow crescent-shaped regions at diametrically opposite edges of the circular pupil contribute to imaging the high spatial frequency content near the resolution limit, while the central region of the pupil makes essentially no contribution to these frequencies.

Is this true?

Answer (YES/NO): YES